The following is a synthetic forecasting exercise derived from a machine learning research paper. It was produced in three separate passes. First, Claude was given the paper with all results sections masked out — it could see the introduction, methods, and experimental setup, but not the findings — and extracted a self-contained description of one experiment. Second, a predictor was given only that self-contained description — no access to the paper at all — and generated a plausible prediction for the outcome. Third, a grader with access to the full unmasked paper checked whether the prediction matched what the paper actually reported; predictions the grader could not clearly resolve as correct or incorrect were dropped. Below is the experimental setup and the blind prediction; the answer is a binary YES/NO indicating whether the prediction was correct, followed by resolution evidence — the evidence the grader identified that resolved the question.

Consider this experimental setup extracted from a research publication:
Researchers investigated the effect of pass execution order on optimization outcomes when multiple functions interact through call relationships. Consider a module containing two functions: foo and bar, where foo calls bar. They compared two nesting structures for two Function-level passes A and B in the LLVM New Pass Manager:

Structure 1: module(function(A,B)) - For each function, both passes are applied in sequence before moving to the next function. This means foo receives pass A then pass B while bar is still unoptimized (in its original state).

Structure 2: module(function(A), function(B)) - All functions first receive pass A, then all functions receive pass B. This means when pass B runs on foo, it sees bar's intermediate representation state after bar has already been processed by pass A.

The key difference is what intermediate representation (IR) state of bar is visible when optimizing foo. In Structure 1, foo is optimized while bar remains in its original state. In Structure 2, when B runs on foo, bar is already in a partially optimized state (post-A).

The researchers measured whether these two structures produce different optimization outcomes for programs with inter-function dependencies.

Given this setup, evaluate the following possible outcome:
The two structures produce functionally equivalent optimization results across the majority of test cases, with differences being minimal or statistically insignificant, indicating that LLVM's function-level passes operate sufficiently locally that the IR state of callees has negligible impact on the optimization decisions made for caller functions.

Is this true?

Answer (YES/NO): YES